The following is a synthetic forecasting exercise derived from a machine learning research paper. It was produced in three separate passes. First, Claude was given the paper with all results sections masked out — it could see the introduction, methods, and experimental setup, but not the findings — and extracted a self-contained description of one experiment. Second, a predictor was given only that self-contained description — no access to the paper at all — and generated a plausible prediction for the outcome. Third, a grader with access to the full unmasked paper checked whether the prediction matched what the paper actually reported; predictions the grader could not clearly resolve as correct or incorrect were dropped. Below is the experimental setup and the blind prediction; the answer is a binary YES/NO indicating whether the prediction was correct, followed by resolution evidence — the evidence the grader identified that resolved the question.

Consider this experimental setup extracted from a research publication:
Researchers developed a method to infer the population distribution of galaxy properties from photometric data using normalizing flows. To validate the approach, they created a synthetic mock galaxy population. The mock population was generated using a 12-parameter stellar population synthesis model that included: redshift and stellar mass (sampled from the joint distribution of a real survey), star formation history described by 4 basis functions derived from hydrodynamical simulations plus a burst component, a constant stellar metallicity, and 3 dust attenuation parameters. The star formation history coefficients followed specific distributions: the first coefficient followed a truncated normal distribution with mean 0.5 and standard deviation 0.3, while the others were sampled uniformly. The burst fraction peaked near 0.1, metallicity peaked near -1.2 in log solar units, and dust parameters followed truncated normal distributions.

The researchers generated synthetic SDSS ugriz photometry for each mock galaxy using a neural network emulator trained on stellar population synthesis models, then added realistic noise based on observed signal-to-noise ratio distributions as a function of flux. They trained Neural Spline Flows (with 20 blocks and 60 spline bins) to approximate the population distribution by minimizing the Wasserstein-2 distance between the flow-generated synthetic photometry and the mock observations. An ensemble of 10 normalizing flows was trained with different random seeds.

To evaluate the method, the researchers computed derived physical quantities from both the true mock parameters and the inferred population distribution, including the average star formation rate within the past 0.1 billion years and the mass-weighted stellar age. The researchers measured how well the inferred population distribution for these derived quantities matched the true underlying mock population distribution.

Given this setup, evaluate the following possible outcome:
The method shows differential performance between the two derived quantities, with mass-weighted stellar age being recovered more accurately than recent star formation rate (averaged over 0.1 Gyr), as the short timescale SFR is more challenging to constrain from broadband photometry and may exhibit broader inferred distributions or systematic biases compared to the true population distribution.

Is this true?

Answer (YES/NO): NO